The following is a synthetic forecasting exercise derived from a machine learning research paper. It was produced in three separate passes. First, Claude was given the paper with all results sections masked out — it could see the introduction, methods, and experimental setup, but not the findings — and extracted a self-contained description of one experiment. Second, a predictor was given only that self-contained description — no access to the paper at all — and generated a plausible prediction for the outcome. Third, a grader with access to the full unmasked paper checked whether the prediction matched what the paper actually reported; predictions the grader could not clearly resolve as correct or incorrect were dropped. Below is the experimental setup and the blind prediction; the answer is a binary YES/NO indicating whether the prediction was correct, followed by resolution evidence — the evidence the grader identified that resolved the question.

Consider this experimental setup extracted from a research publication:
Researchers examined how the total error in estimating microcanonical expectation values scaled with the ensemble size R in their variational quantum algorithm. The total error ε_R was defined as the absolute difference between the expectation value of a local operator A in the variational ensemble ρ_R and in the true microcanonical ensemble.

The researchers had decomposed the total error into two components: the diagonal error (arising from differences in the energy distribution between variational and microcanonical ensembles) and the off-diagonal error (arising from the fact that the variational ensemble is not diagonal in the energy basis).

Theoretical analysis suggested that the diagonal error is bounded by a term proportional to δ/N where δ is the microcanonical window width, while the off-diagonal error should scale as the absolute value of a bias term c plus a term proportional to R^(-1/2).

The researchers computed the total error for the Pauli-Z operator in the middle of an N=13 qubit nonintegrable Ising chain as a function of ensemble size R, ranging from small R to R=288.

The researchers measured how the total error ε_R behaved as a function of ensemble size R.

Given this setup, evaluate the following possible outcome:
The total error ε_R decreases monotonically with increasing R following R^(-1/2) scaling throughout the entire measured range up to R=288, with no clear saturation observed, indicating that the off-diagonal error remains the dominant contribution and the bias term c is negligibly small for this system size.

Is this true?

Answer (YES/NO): NO